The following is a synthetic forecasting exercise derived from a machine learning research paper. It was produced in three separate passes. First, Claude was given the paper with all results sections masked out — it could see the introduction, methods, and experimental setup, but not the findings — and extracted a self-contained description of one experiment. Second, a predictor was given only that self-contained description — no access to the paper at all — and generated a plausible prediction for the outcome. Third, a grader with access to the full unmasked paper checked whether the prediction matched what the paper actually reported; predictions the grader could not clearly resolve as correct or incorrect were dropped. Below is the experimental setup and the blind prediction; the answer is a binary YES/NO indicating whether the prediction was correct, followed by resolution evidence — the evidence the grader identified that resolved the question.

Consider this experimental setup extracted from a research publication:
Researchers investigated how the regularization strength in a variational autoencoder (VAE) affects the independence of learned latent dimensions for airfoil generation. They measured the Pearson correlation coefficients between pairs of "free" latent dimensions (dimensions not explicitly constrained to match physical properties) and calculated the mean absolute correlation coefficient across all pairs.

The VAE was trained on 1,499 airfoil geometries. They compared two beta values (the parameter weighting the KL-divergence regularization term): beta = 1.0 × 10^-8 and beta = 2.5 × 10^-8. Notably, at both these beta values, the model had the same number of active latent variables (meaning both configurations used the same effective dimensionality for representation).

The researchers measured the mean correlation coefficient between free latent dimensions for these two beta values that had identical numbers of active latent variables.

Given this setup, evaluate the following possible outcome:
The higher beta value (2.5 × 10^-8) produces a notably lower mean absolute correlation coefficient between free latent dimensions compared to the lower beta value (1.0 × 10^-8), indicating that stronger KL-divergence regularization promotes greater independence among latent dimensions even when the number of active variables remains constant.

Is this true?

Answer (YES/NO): YES